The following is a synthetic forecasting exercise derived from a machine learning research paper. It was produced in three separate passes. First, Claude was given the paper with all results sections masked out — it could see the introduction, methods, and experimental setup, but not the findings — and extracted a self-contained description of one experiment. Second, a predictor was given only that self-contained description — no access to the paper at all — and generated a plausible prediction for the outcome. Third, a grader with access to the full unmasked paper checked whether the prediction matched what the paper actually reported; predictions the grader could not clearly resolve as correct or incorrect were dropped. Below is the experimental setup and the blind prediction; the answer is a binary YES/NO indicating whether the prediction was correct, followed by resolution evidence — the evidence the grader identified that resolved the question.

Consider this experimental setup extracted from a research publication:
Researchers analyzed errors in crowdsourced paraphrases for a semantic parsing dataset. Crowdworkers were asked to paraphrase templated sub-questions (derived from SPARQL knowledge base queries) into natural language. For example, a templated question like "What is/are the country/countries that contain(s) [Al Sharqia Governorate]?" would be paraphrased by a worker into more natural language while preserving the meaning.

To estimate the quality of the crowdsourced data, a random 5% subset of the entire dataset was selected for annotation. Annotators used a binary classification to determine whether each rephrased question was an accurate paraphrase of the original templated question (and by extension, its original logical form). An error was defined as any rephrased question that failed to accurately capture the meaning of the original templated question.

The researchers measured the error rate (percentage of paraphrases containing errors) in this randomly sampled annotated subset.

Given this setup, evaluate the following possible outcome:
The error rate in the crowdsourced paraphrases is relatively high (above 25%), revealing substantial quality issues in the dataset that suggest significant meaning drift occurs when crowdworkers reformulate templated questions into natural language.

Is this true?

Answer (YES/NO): NO